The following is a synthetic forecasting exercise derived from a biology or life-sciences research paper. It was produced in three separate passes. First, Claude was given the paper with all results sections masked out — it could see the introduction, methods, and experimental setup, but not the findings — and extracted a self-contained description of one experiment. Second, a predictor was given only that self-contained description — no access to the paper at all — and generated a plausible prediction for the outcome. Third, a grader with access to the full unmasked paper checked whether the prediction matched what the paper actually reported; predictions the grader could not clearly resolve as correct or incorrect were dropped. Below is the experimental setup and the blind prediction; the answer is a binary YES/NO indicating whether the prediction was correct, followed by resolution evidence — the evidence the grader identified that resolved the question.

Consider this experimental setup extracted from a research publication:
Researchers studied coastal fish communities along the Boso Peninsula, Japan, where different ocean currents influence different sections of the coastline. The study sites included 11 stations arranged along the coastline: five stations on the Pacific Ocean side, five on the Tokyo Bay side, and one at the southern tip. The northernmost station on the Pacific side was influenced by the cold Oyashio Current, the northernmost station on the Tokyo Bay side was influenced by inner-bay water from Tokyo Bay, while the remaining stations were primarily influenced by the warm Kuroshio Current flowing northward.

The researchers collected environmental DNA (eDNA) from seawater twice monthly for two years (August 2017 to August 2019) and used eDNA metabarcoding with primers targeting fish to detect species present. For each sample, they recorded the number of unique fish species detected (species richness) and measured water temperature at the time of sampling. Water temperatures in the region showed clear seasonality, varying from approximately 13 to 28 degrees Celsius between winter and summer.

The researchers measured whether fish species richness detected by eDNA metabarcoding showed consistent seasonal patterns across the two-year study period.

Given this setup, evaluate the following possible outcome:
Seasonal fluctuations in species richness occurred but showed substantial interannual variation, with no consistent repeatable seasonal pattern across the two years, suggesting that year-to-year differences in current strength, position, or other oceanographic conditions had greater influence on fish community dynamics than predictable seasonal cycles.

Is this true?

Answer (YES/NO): NO